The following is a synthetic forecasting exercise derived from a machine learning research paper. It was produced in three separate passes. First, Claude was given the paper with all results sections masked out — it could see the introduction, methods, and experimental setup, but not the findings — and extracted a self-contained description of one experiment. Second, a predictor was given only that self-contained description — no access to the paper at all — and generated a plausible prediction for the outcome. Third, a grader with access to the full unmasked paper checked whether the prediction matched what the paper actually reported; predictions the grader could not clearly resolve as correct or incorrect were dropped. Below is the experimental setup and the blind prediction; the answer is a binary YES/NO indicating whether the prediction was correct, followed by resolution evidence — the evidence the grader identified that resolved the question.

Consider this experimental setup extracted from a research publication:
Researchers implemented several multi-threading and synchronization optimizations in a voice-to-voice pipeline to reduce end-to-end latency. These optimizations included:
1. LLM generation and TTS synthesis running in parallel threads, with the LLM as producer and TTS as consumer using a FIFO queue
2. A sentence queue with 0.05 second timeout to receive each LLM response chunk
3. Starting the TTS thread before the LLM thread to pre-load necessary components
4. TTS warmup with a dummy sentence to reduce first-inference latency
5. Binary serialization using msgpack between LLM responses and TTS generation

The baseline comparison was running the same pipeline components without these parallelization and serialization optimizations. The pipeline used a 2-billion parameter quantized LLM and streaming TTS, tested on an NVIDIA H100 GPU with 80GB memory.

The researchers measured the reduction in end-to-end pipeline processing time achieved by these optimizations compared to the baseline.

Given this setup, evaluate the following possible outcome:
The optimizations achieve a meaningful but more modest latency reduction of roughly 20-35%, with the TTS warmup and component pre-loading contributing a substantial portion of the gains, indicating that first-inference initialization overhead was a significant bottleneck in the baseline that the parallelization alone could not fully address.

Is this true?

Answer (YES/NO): NO